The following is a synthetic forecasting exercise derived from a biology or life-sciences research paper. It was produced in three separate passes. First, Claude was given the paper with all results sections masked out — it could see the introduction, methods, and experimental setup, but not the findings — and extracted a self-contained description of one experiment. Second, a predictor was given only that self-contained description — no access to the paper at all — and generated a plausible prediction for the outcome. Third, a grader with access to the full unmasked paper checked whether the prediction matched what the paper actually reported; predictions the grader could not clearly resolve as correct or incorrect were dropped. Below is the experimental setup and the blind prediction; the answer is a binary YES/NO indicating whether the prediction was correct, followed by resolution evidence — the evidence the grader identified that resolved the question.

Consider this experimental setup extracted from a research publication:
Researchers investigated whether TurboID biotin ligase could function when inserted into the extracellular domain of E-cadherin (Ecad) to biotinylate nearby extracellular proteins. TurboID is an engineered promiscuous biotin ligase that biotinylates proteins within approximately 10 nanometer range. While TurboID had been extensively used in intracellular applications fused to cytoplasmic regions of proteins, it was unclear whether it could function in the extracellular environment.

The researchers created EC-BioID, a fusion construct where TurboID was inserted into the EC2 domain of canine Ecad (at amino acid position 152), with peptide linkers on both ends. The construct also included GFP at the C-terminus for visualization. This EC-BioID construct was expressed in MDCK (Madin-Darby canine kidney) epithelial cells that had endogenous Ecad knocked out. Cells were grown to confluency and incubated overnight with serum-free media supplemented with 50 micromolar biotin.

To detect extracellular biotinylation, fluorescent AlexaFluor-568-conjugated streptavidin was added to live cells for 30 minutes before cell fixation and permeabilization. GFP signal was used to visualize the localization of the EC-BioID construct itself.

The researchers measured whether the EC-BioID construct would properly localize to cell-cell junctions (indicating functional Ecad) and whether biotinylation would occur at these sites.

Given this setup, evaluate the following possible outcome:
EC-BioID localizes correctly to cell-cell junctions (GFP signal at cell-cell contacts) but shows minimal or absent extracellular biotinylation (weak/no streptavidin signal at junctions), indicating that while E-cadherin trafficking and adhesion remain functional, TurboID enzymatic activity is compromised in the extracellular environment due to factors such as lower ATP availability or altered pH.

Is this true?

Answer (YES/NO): NO